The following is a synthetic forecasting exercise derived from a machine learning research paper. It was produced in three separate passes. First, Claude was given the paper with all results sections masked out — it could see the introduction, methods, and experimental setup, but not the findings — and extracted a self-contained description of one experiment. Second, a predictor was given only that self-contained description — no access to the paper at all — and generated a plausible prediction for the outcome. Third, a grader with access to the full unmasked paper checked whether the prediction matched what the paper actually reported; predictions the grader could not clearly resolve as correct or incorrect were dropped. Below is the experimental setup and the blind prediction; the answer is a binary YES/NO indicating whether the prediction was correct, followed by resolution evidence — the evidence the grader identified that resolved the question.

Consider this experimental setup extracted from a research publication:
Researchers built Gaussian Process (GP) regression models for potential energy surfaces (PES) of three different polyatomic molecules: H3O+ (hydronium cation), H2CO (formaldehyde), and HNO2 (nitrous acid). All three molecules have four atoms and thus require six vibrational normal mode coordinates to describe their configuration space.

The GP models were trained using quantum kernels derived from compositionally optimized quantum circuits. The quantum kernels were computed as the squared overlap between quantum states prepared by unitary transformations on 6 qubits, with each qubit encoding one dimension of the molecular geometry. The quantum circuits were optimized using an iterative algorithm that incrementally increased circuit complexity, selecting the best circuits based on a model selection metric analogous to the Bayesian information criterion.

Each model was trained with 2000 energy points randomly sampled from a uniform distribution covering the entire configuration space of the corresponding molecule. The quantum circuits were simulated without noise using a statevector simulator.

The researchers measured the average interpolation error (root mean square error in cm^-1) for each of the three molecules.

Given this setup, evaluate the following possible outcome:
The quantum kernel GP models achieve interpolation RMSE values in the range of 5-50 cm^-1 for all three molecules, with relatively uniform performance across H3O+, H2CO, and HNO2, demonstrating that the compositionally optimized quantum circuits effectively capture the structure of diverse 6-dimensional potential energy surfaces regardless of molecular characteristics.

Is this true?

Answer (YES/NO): NO